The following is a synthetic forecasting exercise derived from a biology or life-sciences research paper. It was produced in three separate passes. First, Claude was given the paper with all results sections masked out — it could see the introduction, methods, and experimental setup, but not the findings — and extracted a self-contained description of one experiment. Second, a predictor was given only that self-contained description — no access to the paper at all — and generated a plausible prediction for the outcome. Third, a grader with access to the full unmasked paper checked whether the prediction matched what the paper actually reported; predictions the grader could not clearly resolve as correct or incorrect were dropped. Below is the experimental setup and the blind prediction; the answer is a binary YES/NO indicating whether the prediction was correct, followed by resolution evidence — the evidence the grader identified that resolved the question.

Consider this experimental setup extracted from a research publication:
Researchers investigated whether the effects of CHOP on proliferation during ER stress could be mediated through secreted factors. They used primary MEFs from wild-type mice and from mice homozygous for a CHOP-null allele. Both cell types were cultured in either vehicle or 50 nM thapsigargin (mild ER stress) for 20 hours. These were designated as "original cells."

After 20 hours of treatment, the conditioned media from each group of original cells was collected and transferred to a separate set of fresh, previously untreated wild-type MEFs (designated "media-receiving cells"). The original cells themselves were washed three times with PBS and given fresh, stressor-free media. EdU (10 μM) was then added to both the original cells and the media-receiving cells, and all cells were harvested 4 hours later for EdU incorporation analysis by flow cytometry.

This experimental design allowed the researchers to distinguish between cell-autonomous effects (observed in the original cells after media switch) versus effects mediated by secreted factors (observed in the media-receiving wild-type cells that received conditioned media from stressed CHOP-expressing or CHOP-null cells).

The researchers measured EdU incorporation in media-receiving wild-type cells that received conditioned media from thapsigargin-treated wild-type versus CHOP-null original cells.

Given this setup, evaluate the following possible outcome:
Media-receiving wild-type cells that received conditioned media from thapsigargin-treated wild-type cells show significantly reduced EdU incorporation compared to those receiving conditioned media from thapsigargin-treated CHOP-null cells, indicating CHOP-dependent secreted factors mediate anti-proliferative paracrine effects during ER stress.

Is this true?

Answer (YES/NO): NO